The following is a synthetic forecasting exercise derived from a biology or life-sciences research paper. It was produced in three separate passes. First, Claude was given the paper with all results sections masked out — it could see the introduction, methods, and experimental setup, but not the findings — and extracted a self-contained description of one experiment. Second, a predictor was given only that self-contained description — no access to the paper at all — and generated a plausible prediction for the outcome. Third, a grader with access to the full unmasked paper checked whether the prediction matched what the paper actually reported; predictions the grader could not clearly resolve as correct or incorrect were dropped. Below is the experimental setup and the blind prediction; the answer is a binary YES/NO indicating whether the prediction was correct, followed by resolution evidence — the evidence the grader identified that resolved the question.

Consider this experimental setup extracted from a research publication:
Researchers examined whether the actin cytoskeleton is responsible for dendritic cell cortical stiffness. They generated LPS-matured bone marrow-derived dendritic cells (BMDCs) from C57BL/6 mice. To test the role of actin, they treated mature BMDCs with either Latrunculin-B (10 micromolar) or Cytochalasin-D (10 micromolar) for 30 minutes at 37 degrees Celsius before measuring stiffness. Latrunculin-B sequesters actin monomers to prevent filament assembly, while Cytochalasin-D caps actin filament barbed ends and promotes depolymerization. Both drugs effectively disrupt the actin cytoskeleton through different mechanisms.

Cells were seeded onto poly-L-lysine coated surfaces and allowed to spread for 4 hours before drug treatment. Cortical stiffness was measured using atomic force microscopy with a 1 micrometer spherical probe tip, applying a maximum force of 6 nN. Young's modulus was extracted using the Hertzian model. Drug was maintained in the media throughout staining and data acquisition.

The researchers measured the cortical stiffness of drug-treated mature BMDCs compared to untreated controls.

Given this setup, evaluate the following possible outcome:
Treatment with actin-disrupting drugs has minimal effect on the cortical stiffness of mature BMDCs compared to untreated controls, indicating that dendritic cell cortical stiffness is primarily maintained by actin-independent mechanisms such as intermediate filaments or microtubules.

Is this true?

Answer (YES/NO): NO